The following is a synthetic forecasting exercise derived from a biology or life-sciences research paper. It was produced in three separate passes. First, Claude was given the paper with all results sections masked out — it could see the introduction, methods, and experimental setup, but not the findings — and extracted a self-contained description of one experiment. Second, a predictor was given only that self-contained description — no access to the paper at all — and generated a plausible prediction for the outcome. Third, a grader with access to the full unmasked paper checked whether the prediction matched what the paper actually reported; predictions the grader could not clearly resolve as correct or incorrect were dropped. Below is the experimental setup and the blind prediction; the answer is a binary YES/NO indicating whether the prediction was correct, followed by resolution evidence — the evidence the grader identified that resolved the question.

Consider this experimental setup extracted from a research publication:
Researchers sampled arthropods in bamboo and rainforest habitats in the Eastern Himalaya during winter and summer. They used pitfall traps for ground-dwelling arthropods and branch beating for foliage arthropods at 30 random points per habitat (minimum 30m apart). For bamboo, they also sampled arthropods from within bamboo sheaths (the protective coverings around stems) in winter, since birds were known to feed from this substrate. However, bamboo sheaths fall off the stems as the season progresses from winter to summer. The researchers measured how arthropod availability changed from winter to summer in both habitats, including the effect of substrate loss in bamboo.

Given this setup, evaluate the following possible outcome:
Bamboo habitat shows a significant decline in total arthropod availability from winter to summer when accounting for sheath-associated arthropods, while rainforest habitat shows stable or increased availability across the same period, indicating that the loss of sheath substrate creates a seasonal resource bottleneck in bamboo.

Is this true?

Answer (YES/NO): NO